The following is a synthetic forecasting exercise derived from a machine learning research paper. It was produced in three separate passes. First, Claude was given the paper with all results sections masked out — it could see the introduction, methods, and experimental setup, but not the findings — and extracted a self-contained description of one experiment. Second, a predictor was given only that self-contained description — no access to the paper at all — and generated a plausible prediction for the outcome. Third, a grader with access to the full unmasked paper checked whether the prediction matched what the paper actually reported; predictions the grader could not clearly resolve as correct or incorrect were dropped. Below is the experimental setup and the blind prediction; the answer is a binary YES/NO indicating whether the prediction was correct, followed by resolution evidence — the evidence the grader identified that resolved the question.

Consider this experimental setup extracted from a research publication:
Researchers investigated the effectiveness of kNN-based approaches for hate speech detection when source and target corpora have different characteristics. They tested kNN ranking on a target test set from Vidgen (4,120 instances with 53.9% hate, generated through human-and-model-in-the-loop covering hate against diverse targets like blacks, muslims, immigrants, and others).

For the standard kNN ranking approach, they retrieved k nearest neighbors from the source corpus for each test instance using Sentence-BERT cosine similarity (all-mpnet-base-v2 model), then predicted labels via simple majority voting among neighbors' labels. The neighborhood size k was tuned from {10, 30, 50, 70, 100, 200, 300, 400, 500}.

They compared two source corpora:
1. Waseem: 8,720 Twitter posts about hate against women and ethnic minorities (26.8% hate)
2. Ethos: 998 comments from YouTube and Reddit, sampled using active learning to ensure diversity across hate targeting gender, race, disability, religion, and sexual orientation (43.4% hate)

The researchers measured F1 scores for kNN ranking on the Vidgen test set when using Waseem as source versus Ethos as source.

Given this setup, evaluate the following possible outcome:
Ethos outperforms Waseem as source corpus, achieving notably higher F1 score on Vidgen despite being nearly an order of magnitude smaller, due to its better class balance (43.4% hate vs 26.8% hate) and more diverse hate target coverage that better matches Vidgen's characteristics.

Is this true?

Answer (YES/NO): YES